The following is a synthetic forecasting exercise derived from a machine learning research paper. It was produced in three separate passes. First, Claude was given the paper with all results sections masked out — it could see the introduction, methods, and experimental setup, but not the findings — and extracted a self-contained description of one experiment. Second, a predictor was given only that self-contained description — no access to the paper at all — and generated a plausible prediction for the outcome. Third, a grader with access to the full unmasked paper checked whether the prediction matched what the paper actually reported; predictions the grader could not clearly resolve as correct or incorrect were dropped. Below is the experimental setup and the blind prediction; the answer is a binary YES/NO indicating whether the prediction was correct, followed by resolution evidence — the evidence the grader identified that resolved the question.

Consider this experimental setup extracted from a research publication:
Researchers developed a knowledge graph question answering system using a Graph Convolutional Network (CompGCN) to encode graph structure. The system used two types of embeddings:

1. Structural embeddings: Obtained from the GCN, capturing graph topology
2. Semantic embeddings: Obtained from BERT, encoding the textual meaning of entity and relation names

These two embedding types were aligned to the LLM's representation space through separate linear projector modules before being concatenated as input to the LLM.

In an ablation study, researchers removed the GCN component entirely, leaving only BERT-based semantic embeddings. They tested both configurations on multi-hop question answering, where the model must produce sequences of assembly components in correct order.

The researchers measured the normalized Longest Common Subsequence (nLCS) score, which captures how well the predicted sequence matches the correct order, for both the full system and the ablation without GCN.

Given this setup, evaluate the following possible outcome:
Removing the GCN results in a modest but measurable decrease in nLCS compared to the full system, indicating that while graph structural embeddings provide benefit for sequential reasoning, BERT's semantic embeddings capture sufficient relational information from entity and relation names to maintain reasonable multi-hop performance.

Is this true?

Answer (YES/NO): NO